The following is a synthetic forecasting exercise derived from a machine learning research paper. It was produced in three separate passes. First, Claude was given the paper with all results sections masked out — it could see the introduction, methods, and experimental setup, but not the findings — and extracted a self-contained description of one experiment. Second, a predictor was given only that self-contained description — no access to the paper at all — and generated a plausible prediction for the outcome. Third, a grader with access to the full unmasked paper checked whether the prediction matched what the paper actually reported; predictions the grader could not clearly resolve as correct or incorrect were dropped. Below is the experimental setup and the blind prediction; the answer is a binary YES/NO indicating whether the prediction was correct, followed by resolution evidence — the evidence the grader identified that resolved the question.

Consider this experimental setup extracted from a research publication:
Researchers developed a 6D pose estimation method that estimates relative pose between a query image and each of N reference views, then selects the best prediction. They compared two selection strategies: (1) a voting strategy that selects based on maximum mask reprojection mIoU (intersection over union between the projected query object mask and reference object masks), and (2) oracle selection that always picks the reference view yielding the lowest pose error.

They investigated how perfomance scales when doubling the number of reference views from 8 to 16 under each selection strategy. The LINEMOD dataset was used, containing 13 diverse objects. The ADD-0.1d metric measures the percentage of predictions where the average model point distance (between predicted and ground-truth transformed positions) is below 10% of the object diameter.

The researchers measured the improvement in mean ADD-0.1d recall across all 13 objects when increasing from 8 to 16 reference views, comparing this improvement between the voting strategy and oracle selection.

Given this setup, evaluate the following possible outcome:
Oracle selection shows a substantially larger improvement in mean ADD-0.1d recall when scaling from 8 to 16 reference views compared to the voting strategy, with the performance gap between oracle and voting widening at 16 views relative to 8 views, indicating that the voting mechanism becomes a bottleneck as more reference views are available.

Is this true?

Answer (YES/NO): NO